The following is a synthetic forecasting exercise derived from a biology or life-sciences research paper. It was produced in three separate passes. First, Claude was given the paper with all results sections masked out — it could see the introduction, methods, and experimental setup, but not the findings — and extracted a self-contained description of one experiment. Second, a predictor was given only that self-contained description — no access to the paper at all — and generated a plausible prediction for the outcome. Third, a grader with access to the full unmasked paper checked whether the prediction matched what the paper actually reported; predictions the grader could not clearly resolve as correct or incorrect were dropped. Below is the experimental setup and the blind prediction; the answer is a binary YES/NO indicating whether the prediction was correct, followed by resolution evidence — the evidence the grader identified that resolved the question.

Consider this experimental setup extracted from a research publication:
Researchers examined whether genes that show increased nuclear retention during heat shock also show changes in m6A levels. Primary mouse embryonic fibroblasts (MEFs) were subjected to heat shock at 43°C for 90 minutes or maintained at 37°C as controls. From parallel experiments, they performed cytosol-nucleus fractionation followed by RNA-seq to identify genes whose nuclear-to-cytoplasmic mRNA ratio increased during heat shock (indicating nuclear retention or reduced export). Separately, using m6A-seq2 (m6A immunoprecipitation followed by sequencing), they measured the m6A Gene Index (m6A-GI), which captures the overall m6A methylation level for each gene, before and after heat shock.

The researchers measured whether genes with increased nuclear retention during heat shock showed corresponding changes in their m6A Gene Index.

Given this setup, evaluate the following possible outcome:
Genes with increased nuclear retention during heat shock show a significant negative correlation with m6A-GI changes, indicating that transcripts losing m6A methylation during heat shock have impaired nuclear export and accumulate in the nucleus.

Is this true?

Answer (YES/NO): NO